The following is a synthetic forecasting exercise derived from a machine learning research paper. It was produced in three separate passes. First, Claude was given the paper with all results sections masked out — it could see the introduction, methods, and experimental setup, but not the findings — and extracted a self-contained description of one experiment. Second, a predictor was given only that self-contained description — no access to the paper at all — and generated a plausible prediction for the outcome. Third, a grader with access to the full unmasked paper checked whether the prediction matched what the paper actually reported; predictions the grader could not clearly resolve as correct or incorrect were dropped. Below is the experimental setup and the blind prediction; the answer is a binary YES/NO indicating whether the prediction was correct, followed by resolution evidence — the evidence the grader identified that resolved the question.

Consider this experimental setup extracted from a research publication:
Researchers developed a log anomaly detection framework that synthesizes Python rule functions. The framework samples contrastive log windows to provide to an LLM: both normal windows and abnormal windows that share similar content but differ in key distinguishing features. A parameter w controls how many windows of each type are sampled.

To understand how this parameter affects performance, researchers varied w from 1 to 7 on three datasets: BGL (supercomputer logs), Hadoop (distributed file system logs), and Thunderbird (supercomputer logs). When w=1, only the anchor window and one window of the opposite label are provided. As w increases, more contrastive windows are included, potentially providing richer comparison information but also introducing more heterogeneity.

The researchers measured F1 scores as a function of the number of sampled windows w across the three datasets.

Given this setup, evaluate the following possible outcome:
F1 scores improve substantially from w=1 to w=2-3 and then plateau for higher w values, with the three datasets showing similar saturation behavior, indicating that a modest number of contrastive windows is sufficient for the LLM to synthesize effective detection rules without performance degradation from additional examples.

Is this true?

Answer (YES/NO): NO